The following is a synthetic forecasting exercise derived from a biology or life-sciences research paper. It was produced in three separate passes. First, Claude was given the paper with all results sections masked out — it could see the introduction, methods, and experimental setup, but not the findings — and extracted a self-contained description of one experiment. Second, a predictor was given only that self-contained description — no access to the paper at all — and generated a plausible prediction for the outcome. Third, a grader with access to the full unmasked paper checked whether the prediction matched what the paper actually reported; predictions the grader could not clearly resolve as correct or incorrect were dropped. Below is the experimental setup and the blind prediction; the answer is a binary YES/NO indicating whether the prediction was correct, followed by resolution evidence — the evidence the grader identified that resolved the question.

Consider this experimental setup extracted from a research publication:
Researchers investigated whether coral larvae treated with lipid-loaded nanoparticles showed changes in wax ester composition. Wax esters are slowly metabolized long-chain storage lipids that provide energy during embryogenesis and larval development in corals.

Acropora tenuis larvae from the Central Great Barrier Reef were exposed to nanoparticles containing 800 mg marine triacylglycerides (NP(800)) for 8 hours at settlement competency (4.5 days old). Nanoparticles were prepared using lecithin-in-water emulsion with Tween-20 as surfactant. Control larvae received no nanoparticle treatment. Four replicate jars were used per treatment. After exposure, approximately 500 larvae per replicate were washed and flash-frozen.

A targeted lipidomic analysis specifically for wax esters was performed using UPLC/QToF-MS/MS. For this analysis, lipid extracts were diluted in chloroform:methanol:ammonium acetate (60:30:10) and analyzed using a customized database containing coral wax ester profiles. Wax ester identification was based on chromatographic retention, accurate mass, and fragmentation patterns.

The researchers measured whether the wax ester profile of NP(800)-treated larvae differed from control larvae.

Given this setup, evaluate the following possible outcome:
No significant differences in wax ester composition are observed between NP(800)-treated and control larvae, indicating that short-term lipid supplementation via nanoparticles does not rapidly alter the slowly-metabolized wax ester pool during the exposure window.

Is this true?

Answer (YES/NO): NO